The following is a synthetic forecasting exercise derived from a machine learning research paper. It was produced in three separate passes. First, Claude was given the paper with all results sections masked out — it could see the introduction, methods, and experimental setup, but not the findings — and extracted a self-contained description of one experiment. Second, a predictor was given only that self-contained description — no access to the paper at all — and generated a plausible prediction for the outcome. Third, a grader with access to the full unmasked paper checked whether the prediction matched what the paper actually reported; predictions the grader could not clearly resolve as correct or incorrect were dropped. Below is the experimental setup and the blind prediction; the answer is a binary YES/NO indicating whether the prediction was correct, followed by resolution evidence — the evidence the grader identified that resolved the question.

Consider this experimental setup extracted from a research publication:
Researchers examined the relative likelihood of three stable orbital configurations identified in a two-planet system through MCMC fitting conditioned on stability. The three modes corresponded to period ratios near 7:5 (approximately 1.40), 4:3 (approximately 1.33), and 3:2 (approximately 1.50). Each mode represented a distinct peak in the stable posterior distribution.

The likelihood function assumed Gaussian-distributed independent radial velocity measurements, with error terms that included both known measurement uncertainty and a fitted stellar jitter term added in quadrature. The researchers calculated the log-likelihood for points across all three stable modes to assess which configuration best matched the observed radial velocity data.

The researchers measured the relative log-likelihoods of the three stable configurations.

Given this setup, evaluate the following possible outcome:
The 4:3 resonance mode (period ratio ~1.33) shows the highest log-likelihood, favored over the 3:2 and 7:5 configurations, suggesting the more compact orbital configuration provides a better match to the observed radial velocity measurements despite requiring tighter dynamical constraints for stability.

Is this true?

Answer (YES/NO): NO